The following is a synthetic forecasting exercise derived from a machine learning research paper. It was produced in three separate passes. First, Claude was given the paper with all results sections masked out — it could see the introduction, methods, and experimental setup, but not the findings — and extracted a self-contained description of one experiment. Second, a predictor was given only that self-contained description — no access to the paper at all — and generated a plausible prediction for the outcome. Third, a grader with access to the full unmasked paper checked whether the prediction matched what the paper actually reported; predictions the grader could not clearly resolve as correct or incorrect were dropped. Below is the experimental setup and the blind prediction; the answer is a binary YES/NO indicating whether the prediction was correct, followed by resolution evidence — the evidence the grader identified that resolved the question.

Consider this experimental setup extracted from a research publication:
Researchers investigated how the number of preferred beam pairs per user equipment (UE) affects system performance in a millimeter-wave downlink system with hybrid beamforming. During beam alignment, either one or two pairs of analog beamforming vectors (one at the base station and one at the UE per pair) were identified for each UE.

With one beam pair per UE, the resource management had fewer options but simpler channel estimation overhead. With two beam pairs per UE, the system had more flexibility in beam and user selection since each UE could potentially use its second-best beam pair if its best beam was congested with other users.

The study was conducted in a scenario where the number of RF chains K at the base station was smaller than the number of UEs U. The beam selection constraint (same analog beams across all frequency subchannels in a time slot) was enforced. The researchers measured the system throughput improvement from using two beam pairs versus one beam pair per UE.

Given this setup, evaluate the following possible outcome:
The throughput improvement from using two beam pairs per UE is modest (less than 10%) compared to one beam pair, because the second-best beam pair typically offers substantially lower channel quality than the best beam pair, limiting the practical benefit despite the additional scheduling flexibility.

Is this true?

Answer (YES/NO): NO